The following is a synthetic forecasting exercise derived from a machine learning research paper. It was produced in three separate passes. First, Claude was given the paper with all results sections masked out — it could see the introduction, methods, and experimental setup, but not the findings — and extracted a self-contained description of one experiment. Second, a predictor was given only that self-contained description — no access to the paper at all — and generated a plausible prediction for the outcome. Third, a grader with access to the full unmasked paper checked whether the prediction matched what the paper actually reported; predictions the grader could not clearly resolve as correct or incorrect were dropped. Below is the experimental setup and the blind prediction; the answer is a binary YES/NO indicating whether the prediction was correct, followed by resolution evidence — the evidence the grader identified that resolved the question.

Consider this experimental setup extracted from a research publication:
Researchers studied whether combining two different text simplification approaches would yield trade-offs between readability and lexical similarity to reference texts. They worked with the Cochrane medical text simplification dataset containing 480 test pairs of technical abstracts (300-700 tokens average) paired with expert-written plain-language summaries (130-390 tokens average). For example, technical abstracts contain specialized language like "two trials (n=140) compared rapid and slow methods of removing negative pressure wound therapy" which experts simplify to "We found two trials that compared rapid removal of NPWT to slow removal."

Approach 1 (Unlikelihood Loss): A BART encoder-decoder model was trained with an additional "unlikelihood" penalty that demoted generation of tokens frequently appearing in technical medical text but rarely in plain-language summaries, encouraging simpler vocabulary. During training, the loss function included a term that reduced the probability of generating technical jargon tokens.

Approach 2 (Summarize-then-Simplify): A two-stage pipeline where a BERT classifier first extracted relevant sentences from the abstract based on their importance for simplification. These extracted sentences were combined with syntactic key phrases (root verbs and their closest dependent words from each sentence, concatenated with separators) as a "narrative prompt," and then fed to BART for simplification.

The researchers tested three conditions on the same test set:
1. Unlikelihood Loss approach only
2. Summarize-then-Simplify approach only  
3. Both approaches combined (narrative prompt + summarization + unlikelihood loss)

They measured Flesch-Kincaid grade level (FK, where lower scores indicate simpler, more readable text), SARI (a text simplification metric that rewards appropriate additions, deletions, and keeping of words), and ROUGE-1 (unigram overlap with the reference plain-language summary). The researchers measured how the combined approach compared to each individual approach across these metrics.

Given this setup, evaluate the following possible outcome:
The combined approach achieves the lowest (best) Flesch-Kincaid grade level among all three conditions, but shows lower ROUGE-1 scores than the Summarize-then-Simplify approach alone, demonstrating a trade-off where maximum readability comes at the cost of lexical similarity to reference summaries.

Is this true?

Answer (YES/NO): YES